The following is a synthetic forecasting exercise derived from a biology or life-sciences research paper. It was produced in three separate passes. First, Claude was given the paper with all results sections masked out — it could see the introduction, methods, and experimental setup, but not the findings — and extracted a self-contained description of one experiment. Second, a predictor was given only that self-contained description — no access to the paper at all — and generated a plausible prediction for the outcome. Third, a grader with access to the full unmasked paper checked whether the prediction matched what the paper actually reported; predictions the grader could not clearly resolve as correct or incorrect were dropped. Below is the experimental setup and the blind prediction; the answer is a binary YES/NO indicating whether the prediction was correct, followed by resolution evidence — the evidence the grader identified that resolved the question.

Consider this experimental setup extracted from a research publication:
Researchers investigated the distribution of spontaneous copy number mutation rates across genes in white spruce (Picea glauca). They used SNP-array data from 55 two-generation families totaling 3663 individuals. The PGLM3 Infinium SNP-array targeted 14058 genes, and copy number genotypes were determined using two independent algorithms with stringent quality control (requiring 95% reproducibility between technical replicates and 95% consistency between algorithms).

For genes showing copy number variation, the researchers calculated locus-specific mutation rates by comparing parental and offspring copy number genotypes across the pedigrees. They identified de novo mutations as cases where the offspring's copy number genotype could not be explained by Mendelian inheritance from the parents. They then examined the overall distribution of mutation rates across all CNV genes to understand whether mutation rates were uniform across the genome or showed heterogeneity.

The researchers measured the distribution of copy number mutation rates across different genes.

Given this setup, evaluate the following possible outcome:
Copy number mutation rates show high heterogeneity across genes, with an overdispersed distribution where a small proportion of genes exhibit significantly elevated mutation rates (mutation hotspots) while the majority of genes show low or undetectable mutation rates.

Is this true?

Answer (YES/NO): YES